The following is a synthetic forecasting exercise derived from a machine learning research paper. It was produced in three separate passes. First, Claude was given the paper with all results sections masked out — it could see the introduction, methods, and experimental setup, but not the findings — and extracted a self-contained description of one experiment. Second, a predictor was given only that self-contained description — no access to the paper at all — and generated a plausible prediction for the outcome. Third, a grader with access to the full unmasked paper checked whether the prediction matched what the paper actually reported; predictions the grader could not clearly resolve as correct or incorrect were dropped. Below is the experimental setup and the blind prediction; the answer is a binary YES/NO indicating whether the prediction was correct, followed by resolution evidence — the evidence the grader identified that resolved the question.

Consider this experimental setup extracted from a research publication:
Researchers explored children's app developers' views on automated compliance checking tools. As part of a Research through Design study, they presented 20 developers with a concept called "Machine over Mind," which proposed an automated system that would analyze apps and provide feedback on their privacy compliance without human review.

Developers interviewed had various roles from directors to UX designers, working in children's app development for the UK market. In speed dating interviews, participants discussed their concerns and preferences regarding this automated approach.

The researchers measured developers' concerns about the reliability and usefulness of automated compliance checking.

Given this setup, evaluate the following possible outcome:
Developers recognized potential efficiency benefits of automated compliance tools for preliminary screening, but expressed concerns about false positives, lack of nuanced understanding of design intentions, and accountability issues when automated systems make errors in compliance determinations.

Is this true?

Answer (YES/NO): NO